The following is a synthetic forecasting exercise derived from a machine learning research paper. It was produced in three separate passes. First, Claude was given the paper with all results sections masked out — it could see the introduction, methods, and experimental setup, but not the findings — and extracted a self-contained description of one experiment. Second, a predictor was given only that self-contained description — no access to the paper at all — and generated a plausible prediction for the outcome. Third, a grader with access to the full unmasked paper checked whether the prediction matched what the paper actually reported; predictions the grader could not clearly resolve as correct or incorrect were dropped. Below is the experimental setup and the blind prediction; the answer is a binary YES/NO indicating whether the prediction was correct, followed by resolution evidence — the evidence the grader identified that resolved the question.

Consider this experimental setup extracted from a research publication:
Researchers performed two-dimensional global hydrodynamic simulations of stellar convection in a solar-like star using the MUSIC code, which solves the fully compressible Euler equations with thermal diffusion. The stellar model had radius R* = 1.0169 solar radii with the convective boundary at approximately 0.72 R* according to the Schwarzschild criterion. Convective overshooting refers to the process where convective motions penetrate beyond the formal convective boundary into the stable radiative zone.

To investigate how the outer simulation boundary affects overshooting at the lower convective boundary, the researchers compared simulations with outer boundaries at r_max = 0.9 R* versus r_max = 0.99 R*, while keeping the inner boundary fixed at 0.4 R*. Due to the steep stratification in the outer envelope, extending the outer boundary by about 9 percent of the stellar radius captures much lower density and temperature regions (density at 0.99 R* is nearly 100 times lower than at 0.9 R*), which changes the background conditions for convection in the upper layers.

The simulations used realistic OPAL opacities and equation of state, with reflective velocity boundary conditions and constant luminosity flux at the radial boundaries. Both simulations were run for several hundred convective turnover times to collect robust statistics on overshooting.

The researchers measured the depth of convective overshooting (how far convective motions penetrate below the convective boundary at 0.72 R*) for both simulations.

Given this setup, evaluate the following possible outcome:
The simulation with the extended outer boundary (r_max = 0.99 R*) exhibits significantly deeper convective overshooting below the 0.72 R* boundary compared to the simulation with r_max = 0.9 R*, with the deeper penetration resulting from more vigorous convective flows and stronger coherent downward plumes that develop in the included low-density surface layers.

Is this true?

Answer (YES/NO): YES